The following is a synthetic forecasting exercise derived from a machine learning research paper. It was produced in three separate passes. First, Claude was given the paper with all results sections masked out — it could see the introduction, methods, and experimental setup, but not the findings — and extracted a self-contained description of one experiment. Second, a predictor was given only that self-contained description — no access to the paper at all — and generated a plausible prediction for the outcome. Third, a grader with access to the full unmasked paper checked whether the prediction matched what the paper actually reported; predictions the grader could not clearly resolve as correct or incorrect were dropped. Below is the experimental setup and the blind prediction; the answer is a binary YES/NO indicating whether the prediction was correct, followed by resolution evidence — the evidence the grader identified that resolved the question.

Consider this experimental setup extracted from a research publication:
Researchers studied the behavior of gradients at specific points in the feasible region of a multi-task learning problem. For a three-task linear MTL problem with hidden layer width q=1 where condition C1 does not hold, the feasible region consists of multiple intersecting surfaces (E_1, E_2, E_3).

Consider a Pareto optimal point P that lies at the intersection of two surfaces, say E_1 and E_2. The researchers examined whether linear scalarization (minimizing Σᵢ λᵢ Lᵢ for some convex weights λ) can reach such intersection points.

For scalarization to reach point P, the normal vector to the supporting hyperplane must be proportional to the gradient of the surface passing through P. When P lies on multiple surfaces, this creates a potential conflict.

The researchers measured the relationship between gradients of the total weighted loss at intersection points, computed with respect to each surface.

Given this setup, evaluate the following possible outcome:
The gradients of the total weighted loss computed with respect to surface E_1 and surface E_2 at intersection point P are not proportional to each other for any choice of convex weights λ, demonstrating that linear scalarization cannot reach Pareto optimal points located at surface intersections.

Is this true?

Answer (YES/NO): YES